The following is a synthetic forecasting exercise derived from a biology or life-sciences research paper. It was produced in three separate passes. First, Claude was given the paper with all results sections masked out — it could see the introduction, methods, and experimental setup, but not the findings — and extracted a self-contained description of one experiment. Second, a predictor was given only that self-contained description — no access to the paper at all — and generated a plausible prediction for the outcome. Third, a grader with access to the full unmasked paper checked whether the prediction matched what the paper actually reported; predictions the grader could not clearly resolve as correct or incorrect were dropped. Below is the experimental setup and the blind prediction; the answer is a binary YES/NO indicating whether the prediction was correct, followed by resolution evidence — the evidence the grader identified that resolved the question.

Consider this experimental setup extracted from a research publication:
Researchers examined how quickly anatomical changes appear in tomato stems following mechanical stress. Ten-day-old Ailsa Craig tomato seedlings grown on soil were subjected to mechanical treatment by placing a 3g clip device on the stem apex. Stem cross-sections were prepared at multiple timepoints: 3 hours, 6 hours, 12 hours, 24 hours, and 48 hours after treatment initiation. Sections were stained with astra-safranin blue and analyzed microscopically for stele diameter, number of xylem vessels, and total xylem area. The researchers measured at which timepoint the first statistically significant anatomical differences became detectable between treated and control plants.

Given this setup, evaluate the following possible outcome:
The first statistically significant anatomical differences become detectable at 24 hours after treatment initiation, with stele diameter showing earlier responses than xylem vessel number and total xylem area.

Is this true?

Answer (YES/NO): NO